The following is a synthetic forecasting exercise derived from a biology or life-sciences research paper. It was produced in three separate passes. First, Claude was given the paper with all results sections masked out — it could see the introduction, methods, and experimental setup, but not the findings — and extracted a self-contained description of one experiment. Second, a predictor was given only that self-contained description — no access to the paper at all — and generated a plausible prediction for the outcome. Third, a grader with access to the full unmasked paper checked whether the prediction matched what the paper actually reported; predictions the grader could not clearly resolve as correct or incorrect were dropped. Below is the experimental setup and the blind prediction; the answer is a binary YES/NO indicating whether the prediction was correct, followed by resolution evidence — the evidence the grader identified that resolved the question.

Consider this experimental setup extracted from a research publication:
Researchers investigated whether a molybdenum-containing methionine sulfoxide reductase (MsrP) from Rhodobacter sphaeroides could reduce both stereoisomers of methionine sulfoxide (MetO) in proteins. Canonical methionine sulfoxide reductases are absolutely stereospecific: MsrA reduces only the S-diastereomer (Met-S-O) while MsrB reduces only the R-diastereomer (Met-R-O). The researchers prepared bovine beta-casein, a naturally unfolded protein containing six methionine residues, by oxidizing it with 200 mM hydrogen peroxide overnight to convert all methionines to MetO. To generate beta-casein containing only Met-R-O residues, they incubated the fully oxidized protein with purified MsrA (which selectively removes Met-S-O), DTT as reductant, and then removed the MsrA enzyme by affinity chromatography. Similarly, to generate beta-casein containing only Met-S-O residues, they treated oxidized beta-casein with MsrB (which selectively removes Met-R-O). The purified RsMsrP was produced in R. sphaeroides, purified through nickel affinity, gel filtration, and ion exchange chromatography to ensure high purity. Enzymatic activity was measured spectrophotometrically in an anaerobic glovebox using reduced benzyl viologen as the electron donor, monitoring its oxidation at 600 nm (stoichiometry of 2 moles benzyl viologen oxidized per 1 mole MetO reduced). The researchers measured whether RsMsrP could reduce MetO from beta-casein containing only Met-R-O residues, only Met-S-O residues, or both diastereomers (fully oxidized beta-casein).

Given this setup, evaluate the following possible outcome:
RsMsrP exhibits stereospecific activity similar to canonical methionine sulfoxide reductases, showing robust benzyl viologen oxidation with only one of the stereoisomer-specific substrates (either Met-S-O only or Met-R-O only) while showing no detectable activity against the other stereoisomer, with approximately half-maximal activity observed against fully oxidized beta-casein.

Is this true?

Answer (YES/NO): NO